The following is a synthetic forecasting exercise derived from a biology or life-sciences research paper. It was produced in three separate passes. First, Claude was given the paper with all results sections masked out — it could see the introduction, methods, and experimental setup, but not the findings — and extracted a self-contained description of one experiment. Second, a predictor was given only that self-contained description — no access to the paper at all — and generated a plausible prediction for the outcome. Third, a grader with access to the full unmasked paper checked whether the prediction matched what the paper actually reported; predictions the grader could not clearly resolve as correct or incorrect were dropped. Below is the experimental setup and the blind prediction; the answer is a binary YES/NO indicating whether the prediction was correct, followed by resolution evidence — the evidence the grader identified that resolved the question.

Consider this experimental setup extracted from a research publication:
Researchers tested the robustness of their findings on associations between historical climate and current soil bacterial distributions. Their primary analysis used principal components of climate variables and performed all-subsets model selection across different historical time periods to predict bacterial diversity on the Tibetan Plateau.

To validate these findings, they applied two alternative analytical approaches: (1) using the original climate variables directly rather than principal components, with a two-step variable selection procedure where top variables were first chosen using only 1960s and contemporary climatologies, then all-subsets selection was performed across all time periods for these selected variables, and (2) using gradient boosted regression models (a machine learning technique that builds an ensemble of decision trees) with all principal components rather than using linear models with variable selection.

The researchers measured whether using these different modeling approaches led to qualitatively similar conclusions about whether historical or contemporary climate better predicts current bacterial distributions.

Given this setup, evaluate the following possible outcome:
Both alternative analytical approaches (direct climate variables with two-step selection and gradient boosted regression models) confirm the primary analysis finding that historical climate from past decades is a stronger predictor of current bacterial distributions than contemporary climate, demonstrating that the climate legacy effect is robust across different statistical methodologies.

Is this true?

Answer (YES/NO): YES